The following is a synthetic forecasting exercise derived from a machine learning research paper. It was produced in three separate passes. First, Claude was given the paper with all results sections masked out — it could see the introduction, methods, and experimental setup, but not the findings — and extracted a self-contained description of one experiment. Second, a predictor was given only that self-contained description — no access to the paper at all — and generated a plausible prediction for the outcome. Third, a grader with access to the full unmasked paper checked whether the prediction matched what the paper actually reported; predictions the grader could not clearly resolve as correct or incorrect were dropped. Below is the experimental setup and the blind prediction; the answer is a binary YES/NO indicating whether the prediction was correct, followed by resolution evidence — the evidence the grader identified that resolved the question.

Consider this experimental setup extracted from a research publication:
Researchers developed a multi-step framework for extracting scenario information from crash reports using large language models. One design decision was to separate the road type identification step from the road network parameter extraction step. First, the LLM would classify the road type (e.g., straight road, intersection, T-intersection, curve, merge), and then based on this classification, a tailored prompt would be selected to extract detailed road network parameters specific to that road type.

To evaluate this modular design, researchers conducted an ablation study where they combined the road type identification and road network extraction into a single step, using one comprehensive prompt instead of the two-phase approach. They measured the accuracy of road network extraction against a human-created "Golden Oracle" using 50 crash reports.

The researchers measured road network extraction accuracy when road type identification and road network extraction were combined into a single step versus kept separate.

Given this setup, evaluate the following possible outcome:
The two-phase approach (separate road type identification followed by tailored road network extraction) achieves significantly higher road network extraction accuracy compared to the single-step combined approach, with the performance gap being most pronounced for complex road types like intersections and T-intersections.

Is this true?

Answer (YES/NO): NO